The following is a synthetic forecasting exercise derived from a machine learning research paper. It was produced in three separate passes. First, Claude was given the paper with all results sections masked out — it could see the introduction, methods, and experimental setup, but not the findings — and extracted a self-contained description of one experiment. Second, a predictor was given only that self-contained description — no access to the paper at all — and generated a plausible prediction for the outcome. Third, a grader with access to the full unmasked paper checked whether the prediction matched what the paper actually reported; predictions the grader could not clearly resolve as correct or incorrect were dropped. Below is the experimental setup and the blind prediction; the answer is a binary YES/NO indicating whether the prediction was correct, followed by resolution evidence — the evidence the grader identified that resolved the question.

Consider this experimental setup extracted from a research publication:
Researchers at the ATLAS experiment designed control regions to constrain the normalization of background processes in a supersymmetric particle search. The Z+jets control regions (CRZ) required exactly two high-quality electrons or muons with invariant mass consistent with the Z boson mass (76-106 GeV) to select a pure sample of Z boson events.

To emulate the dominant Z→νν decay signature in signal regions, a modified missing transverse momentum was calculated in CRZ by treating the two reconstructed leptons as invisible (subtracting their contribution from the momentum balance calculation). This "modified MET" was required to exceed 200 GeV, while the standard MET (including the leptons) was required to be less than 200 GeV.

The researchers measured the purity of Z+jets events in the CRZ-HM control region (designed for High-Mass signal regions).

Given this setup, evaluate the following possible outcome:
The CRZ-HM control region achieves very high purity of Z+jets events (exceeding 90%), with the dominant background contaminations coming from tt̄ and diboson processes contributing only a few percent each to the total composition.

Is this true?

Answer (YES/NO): YES